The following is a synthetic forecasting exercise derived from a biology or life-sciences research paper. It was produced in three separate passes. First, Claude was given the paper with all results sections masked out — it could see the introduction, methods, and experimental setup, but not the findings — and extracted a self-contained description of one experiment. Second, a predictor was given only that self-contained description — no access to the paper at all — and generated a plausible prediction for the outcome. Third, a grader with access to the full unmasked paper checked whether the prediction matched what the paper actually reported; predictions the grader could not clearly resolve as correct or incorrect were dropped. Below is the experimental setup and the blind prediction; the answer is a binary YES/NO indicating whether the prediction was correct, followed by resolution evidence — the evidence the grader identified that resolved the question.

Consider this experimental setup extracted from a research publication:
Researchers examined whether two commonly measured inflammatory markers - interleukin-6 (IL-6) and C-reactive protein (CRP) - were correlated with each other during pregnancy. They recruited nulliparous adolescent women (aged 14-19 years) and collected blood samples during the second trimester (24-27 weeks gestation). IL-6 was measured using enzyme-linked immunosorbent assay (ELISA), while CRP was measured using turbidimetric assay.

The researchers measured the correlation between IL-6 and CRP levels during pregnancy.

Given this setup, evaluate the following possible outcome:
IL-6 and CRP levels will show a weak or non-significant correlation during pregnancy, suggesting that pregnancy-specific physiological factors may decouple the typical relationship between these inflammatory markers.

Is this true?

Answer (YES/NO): YES